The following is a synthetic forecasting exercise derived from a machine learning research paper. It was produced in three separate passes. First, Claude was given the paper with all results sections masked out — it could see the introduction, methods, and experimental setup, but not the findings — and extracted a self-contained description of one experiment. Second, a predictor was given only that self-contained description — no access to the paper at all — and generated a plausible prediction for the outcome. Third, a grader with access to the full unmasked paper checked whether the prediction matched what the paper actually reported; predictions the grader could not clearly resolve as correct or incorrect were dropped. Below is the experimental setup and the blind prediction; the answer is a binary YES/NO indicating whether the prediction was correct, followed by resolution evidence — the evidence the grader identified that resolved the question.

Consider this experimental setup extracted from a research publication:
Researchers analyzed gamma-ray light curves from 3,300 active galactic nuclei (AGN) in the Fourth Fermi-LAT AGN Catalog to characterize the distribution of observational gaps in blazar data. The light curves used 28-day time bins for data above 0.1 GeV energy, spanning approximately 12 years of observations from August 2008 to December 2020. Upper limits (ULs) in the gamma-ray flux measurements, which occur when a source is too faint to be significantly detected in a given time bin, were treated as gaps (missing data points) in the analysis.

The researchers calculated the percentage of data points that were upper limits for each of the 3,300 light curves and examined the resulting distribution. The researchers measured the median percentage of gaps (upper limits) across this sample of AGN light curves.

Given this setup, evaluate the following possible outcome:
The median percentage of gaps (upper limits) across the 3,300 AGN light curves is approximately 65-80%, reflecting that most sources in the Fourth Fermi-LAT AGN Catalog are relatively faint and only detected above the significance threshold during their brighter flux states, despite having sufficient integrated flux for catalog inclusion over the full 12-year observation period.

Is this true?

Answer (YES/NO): NO